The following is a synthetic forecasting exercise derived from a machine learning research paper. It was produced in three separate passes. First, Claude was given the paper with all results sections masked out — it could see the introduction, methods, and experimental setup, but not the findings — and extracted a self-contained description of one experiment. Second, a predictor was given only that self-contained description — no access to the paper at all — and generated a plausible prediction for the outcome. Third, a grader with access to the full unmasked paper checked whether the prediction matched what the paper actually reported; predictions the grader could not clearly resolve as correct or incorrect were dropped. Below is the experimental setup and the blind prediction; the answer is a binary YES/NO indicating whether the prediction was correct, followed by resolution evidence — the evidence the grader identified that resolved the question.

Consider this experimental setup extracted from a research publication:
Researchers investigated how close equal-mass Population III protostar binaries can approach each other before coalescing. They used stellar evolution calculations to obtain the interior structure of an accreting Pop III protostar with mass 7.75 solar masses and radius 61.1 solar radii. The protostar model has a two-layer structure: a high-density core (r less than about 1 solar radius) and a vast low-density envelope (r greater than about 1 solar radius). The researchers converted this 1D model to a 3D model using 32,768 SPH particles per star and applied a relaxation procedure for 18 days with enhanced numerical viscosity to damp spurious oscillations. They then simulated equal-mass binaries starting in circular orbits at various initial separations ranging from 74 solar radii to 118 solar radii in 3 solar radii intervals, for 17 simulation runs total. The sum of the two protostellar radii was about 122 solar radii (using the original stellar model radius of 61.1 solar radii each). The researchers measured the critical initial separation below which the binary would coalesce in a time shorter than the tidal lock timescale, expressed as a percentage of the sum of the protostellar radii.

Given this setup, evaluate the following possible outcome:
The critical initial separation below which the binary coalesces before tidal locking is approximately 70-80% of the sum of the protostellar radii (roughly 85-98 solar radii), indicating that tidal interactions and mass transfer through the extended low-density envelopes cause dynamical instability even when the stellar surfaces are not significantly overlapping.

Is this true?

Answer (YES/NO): NO